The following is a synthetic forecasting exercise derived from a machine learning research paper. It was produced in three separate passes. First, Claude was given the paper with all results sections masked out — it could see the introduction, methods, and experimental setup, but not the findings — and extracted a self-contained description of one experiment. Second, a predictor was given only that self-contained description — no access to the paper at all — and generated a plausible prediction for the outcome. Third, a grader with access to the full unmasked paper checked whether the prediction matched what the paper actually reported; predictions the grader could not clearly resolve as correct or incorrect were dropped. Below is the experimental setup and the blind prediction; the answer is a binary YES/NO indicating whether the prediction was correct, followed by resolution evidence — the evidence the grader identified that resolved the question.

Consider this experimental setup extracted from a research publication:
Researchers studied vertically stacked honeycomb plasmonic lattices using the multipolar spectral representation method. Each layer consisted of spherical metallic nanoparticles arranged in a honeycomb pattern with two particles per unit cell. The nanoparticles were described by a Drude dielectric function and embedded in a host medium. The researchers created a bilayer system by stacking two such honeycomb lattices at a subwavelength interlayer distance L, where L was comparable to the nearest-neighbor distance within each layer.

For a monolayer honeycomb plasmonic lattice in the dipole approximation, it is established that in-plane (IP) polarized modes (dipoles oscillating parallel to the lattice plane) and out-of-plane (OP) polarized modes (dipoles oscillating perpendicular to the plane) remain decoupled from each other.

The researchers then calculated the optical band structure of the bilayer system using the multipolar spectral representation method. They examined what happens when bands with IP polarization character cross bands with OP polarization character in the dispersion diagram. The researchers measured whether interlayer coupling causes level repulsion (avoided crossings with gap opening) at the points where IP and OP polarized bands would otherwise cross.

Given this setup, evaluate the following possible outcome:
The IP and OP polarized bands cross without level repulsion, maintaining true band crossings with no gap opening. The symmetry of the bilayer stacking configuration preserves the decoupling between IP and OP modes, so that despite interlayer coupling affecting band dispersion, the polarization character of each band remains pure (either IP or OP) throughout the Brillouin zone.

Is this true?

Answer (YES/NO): NO